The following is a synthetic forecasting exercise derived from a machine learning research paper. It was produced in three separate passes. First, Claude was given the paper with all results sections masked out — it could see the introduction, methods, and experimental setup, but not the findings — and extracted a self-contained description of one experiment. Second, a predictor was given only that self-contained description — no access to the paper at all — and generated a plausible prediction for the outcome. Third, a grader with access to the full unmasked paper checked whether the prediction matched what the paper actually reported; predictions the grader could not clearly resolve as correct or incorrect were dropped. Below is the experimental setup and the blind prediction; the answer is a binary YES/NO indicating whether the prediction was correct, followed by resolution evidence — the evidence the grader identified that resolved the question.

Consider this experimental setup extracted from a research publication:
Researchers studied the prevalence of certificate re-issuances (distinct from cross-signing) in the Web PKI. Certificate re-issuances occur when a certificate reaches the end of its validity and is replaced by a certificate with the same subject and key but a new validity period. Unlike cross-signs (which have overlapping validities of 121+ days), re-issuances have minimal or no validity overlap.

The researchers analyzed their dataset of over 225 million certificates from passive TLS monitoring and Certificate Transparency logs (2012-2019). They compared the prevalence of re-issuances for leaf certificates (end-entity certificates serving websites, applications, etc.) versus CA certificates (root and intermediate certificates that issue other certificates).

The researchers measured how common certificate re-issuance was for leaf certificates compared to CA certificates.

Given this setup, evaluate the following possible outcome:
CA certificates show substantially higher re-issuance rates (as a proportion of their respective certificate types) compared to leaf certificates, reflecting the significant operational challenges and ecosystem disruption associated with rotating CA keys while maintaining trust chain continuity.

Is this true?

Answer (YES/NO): NO